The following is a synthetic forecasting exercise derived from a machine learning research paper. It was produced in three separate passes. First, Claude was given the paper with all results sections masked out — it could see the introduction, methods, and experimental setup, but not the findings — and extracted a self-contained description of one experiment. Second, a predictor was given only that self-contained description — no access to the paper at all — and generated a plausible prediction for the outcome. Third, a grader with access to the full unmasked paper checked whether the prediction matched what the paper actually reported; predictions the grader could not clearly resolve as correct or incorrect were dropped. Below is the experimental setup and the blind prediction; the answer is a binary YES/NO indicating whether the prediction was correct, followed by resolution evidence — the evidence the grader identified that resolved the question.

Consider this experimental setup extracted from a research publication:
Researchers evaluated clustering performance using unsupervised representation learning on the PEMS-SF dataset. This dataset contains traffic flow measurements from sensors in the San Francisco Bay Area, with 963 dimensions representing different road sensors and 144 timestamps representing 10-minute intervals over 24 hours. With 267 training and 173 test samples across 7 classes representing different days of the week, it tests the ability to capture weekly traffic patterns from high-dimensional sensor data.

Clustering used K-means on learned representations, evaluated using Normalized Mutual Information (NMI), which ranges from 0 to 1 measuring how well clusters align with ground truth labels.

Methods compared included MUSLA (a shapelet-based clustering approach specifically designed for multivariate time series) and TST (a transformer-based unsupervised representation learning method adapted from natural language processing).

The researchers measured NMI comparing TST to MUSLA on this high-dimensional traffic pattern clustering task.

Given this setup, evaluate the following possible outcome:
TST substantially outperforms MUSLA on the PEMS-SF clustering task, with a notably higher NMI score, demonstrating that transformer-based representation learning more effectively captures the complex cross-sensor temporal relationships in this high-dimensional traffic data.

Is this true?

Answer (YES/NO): NO